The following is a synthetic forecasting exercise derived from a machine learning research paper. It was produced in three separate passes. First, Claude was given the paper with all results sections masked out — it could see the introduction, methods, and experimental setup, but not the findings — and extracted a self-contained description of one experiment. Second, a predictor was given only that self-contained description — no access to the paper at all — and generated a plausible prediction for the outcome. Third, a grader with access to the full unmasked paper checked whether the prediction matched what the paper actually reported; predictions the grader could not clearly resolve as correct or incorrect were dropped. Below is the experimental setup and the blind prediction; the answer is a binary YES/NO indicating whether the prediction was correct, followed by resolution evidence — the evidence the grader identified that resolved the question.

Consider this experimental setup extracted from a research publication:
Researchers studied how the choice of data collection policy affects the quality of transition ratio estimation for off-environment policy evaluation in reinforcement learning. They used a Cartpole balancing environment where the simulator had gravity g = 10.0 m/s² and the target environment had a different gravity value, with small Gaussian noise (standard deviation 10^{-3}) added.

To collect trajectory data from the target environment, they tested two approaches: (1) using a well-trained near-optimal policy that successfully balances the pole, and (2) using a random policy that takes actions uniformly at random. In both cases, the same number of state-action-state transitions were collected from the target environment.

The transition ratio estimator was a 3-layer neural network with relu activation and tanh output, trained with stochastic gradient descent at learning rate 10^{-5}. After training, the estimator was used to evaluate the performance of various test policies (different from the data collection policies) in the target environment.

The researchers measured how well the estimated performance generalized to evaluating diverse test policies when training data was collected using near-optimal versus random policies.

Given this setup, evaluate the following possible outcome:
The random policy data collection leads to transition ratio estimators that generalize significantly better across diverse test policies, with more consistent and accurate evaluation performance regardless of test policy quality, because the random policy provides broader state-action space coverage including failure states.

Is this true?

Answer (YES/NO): NO